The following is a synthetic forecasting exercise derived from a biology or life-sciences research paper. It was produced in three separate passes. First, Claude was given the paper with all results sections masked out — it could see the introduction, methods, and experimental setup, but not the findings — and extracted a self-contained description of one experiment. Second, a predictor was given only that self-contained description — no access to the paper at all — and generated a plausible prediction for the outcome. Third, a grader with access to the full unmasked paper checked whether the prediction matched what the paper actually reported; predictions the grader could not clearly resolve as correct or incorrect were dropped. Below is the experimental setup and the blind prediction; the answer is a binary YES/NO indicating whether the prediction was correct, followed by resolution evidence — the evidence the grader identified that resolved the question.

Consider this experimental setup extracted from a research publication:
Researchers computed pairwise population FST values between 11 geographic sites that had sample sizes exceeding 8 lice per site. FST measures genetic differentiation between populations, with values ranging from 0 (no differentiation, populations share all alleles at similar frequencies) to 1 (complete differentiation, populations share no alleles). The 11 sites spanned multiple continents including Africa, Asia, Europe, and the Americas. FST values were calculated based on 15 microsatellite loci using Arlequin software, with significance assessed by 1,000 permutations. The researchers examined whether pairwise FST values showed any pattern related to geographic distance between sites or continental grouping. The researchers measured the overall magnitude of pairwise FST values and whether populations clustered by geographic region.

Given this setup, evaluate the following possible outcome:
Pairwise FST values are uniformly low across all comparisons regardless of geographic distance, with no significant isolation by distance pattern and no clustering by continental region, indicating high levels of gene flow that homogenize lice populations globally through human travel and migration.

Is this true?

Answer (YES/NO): NO